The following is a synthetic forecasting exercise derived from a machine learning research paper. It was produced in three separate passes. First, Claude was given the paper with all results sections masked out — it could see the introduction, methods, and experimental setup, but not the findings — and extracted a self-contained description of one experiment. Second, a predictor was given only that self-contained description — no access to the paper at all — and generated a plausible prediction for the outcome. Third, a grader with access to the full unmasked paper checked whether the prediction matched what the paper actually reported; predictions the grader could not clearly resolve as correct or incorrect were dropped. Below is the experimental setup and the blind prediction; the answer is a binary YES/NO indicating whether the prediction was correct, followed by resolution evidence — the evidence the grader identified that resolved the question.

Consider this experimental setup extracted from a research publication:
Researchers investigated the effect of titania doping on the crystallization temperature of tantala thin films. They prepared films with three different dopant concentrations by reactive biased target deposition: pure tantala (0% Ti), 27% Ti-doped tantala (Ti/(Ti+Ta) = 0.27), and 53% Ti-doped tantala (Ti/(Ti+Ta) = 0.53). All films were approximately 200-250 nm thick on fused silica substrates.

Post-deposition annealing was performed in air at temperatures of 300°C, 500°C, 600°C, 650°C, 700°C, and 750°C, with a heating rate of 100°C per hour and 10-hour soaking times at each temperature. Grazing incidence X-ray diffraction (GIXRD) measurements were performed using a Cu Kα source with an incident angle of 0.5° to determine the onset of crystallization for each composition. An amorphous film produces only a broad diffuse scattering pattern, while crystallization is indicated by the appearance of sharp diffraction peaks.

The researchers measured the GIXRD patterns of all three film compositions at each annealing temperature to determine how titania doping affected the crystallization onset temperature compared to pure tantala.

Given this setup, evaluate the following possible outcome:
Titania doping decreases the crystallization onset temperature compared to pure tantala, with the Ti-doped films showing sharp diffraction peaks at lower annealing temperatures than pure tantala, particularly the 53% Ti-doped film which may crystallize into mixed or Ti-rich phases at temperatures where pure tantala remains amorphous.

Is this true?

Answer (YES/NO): NO